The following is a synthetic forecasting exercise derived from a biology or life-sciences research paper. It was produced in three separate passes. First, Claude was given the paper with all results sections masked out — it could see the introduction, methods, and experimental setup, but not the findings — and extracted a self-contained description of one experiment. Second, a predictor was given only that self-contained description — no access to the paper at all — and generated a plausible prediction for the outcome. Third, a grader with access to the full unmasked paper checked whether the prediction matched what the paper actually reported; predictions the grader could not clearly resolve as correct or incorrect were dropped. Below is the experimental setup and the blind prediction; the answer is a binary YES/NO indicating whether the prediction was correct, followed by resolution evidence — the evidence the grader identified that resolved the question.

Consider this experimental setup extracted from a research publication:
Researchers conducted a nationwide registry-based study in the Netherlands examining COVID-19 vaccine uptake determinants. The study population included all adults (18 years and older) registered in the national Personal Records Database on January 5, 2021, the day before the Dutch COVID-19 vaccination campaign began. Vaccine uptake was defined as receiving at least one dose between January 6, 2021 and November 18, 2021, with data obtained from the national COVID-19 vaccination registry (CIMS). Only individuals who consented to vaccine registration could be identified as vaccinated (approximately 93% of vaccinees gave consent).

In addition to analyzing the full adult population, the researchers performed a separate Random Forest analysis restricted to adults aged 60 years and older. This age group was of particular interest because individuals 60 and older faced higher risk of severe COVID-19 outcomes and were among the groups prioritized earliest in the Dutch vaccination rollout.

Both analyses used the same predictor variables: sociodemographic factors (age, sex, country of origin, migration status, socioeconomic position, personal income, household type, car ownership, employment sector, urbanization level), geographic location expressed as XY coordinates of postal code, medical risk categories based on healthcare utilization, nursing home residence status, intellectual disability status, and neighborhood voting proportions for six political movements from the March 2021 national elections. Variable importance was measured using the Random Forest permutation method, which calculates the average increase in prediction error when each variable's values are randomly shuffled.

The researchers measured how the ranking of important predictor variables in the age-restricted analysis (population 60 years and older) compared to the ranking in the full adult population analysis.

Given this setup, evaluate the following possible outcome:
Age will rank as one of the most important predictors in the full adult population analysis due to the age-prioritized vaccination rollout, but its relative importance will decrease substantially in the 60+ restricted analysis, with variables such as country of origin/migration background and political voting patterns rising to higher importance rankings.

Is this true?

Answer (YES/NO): NO